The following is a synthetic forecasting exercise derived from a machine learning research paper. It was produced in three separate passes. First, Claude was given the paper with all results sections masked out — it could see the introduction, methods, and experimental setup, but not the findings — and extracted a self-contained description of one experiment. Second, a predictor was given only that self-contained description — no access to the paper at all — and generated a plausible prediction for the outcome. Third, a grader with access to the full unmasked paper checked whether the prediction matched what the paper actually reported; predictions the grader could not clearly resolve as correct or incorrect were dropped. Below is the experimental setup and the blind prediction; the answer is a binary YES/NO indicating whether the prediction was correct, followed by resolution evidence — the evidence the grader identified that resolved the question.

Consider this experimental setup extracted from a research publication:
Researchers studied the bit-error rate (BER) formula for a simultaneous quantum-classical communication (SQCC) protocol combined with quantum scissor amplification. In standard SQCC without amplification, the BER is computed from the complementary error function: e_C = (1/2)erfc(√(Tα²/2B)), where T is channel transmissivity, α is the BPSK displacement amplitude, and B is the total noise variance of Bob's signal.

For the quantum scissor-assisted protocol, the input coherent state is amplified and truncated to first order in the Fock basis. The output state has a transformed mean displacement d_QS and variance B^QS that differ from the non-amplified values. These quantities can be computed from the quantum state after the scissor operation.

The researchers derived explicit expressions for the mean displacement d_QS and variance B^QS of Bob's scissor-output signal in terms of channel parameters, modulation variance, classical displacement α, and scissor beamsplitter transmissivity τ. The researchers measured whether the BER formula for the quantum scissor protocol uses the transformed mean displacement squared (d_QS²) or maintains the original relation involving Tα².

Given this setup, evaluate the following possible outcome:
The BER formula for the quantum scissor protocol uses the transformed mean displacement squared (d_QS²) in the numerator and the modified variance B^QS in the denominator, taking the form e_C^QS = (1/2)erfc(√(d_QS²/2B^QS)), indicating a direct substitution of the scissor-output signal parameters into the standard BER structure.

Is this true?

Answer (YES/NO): YES